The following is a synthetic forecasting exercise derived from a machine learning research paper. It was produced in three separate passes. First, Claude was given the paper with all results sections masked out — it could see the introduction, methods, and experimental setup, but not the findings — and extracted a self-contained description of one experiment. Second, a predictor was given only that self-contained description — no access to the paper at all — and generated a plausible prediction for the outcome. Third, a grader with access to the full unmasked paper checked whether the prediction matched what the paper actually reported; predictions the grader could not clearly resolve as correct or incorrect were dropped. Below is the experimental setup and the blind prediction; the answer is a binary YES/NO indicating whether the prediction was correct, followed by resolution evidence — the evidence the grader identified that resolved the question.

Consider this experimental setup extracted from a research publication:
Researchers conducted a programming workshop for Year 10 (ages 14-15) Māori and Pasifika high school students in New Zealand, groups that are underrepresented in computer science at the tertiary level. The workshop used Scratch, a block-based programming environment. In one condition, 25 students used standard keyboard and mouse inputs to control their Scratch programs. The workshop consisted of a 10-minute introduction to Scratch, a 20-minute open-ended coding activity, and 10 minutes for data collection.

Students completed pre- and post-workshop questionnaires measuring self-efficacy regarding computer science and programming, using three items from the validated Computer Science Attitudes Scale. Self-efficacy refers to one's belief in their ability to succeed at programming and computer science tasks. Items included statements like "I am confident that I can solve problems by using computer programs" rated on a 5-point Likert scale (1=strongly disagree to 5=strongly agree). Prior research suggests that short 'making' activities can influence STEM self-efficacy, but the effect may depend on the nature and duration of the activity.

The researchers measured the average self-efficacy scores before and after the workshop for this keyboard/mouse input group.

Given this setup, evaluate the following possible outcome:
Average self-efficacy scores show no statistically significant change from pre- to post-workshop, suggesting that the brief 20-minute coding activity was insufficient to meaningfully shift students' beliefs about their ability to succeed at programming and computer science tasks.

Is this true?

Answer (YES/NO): NO